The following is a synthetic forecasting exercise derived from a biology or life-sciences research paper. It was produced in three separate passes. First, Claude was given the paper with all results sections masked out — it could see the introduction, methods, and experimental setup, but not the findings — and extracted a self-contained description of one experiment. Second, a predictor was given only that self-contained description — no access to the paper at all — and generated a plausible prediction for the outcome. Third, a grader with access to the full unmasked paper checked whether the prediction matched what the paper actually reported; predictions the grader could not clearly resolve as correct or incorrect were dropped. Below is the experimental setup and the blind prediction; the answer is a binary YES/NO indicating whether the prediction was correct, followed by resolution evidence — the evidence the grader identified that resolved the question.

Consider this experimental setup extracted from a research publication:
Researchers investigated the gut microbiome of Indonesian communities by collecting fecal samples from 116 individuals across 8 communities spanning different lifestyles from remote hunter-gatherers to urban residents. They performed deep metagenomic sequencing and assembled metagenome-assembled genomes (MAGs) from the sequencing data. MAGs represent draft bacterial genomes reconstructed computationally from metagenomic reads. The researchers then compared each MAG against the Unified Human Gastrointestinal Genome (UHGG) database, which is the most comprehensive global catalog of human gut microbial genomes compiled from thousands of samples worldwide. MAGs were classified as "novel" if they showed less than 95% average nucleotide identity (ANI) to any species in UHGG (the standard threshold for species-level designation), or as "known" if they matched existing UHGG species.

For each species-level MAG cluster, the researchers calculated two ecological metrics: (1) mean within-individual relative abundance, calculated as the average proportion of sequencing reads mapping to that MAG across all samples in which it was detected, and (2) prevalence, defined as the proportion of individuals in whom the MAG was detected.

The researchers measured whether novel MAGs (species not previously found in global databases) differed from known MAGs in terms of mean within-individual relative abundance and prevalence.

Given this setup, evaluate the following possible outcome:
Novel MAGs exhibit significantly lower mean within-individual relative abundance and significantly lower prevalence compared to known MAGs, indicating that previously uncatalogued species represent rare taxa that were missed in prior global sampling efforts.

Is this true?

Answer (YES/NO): NO